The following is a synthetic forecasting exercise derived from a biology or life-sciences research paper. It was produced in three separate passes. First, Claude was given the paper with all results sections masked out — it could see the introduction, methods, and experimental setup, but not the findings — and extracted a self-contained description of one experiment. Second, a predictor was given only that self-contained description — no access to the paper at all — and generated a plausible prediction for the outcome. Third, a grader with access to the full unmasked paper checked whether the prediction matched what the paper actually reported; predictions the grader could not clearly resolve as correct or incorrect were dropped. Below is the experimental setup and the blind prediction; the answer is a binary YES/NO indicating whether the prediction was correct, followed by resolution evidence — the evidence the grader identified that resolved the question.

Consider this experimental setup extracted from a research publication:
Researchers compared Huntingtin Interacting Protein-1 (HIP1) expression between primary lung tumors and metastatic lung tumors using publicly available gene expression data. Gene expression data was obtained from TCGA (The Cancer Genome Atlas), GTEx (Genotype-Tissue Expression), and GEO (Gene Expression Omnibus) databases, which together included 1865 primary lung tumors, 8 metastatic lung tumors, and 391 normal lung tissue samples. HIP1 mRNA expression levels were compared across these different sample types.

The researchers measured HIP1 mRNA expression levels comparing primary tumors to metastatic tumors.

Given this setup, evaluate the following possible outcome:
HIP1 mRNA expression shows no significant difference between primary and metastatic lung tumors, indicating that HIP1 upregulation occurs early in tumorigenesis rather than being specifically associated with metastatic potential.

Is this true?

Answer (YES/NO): NO